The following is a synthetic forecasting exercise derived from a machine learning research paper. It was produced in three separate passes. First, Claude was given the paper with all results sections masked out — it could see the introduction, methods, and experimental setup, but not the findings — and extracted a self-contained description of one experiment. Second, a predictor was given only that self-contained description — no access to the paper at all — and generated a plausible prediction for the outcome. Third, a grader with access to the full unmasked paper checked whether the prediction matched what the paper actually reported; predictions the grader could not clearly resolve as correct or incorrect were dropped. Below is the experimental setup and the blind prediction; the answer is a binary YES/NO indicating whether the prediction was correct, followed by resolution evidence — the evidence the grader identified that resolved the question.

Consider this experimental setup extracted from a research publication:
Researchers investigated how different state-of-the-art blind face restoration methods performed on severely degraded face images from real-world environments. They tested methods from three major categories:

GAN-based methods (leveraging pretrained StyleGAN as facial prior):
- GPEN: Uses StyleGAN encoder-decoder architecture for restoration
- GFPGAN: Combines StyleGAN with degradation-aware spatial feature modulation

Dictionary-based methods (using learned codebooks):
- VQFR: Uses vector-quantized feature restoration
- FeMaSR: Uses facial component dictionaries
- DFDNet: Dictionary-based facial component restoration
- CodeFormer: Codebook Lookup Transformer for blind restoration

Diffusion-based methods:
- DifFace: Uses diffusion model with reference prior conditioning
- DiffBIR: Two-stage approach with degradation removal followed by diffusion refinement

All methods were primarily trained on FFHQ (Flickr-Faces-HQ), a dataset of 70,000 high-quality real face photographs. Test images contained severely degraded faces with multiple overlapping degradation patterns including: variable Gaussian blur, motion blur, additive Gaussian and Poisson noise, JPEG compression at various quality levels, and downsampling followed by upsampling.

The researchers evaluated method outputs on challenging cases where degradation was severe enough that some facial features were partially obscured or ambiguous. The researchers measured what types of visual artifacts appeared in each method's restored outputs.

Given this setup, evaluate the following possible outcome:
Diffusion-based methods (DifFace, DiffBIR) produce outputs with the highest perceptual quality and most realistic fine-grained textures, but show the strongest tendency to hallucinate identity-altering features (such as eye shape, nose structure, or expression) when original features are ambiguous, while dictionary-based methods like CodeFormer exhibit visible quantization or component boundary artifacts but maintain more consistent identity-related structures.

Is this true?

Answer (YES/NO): NO